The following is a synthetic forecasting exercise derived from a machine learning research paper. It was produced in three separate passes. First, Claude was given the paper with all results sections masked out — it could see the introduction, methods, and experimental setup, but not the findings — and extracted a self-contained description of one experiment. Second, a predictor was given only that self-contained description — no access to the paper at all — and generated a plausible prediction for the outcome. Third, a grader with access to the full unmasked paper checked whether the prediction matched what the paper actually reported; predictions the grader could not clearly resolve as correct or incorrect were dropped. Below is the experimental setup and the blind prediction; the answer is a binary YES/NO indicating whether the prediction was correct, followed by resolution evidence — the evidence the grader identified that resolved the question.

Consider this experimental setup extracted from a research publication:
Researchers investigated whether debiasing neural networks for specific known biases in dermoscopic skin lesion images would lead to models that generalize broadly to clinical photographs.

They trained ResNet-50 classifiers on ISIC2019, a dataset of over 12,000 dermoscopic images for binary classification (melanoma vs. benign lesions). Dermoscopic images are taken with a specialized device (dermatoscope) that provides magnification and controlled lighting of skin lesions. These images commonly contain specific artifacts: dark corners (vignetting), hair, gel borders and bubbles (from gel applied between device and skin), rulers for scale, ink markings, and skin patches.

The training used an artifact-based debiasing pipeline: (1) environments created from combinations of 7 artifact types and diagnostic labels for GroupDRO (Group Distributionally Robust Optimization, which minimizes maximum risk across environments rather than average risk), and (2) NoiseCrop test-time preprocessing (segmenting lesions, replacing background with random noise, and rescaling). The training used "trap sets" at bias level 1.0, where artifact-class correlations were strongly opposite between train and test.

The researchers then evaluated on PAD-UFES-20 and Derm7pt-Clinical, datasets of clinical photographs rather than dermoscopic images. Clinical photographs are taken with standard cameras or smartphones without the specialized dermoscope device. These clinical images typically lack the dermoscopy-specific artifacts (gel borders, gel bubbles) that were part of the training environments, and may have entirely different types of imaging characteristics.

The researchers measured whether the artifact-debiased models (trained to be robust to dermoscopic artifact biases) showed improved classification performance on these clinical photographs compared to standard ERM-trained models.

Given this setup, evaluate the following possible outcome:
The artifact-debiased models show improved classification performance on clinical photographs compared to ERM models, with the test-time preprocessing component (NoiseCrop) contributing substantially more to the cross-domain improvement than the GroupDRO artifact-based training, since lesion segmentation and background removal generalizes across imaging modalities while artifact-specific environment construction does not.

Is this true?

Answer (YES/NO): NO